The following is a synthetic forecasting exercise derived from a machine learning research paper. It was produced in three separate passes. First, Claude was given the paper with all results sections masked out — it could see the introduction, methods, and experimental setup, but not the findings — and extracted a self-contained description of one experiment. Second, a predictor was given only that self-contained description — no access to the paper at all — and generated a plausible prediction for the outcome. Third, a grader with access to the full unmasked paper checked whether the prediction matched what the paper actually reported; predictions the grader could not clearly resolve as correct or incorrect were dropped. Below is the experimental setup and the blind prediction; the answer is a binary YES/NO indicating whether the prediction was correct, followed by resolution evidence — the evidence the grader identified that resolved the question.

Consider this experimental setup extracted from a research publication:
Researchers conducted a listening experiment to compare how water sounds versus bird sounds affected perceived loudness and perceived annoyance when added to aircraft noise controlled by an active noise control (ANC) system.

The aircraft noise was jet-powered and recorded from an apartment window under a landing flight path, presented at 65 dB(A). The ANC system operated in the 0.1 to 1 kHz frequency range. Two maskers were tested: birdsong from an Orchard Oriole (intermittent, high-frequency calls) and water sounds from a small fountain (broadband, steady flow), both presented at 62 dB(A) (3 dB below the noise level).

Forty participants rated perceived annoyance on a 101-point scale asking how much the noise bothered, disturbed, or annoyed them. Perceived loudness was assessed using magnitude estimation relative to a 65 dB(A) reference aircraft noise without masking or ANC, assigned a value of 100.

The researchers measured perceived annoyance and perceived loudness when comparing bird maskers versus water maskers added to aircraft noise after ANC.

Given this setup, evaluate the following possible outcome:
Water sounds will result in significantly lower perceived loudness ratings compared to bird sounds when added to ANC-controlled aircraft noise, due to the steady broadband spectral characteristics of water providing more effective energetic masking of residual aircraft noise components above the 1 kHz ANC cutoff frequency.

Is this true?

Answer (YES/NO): NO